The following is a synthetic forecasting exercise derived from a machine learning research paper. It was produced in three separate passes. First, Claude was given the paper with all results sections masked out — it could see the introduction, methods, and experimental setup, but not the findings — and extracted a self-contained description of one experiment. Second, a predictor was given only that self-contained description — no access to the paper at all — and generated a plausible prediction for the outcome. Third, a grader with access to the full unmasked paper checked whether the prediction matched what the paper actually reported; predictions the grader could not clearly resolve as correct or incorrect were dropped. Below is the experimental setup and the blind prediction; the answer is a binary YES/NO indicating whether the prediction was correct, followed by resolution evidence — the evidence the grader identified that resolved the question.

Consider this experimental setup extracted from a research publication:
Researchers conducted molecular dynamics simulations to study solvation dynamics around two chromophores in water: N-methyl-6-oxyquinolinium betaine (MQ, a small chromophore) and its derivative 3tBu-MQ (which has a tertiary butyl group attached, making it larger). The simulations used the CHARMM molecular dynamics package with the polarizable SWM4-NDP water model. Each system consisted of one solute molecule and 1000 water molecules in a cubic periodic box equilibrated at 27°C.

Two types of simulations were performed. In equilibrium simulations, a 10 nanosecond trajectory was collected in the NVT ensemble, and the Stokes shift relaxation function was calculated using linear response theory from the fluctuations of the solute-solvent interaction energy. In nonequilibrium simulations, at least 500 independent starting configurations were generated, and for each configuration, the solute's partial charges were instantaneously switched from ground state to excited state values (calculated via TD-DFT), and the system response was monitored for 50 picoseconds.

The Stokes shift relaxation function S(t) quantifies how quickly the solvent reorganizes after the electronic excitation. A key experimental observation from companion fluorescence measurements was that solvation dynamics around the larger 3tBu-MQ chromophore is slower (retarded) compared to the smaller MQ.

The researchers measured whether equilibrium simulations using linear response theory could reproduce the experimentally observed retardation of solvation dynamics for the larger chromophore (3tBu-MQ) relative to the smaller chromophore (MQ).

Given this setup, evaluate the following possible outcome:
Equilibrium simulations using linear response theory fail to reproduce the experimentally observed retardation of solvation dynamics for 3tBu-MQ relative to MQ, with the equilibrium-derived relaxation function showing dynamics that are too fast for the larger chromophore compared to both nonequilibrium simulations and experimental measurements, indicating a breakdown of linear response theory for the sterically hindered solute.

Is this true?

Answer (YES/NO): YES